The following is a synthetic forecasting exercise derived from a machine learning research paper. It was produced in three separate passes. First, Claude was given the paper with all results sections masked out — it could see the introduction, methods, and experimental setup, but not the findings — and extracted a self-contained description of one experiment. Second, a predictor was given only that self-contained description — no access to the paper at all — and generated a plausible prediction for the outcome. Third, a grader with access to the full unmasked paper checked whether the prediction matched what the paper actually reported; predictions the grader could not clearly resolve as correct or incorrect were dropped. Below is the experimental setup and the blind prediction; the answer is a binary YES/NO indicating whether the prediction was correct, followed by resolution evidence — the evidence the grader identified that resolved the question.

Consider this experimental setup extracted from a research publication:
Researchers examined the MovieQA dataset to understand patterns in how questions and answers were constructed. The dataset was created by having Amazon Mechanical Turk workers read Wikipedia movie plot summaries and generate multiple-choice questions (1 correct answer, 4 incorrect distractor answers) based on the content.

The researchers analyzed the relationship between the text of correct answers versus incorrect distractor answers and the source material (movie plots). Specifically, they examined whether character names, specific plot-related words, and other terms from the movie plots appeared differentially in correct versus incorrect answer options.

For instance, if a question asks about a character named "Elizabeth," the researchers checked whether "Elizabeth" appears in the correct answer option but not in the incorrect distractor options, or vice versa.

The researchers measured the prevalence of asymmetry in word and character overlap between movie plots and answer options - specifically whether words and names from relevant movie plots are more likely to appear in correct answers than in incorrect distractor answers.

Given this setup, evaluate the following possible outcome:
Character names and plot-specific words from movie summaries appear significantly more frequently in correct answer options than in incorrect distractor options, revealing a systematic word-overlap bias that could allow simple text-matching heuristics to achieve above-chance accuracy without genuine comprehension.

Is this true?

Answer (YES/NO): YES